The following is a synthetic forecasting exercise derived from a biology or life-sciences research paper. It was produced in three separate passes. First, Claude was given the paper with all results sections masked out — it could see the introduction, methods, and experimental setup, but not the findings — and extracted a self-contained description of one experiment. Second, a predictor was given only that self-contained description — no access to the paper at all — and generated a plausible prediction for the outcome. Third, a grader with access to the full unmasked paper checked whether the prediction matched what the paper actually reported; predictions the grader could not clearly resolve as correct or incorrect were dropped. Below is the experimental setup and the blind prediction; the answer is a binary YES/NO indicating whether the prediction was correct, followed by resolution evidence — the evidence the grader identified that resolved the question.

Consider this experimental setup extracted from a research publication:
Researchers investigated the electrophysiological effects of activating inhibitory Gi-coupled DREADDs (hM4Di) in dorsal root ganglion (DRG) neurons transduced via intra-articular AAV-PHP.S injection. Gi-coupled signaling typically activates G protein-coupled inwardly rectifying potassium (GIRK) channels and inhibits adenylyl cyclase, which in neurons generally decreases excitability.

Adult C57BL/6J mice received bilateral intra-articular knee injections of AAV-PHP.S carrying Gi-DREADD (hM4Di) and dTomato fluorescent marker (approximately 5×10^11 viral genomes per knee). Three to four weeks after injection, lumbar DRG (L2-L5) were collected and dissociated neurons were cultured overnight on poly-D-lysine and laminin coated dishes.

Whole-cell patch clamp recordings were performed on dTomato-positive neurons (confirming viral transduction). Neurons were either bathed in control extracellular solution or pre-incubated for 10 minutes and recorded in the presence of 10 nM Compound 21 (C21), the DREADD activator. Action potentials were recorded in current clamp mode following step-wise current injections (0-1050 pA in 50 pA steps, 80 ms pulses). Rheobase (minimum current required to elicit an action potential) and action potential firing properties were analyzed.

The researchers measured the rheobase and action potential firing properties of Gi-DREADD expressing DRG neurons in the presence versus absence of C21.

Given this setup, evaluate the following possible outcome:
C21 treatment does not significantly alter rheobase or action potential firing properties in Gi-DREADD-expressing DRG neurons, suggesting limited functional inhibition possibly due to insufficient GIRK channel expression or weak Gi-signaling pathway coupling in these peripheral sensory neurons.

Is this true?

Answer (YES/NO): NO